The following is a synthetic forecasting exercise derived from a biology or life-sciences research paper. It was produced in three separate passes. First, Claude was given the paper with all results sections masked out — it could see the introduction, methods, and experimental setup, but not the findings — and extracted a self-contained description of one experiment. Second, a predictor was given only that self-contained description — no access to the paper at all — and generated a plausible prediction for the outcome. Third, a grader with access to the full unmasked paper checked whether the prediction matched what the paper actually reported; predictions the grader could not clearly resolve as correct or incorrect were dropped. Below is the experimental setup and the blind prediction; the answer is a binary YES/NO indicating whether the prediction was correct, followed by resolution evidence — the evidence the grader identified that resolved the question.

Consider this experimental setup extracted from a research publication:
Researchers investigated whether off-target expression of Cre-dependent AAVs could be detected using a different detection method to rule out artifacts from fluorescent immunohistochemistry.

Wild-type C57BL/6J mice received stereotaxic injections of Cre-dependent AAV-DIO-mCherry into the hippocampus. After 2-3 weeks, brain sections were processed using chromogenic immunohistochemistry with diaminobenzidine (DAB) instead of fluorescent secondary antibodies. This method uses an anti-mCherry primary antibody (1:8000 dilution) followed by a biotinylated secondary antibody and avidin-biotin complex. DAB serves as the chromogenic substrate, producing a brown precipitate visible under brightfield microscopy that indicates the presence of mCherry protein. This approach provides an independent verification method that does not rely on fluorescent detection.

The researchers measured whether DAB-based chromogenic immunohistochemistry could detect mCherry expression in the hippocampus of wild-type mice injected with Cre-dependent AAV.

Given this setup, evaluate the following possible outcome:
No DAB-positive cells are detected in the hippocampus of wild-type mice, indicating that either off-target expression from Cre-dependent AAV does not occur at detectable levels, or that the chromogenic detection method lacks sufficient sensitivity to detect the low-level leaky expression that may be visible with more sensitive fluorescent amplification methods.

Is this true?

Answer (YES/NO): NO